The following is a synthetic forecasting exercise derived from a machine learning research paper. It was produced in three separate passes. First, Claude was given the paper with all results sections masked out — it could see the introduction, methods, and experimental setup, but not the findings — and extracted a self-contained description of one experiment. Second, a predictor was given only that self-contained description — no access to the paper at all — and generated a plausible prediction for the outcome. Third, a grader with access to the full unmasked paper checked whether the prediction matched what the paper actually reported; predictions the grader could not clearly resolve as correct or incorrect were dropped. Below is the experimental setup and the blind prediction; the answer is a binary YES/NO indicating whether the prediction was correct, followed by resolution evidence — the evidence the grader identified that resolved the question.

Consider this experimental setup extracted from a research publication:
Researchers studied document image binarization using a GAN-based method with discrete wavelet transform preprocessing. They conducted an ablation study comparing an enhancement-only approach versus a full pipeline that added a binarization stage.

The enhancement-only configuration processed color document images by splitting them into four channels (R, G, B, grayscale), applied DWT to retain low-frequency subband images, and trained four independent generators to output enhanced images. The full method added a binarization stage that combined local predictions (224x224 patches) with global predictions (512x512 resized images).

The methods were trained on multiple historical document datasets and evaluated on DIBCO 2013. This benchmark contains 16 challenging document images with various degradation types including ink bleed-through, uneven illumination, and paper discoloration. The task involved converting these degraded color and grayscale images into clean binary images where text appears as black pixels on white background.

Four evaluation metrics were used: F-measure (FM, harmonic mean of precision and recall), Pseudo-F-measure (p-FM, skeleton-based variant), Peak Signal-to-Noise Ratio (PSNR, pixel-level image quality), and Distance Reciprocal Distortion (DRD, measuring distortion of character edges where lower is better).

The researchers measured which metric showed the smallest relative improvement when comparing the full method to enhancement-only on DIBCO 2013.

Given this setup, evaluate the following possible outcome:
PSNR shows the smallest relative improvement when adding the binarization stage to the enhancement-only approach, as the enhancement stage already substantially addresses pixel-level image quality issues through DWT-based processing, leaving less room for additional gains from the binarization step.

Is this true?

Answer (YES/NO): NO